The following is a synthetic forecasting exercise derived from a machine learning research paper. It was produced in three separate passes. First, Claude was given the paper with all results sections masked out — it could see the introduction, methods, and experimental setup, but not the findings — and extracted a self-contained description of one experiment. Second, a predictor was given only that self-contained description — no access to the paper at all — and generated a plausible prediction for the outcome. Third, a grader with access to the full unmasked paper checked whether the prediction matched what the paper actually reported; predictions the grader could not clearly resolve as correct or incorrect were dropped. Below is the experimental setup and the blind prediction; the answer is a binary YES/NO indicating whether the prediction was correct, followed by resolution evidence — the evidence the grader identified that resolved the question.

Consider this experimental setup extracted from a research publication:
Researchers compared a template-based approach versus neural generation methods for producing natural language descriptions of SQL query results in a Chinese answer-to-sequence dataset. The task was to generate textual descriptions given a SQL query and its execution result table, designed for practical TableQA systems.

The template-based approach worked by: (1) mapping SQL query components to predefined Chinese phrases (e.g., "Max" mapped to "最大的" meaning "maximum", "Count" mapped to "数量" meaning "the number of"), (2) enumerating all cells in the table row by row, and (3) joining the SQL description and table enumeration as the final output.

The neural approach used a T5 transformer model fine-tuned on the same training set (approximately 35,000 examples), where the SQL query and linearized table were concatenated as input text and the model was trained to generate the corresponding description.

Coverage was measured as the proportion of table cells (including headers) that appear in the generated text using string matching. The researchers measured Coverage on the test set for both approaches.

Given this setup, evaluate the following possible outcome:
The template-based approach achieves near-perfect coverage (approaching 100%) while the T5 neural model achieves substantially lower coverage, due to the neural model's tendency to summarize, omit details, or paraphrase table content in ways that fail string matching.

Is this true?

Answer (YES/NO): NO